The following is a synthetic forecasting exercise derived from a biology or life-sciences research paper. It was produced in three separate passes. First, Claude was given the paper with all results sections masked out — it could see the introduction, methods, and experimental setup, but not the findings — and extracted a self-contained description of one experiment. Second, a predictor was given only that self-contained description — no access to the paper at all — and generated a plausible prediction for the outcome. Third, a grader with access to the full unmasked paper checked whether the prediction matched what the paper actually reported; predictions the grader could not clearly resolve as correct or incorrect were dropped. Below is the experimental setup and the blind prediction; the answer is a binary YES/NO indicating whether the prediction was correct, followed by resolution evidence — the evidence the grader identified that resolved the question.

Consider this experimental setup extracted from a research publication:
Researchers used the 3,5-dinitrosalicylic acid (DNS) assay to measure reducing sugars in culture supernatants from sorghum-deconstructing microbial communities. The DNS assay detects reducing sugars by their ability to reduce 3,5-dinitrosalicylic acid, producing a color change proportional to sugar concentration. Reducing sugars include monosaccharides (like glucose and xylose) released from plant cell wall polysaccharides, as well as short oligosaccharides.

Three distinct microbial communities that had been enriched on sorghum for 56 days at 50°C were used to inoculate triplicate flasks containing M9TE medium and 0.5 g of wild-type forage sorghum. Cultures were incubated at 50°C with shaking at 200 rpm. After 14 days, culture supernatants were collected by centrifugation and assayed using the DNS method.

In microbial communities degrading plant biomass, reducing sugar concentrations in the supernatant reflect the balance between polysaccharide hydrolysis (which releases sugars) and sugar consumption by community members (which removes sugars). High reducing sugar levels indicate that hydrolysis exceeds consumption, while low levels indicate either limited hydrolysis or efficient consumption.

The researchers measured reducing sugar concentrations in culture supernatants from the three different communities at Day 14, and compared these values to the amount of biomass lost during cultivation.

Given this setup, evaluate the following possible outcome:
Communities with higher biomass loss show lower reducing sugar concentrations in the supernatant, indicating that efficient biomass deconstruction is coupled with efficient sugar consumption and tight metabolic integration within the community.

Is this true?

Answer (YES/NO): NO